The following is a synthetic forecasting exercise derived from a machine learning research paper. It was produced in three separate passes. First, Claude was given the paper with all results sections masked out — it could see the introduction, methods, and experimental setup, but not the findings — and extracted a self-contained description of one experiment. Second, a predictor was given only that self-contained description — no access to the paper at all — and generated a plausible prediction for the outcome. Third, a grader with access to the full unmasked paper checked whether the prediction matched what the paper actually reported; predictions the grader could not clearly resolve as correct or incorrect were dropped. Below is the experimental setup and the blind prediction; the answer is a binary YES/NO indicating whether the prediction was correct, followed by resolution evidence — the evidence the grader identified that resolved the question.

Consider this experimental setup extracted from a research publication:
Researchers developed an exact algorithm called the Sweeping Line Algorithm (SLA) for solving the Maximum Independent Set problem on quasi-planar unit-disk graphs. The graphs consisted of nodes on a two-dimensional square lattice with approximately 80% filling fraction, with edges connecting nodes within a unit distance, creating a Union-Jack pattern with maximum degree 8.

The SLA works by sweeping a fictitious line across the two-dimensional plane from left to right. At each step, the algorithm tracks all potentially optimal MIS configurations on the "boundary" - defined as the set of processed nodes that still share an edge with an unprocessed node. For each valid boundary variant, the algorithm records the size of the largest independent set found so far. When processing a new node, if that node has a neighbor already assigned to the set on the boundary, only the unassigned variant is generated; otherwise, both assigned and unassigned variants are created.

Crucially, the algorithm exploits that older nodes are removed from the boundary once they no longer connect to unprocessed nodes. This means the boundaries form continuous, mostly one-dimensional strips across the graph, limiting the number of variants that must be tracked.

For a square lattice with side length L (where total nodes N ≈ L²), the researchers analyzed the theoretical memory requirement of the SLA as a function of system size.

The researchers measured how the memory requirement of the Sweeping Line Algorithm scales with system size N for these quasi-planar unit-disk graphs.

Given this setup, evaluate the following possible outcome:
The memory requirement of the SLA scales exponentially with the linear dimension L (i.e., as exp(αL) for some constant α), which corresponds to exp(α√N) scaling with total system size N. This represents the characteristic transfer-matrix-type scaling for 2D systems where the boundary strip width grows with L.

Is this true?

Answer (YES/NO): YES